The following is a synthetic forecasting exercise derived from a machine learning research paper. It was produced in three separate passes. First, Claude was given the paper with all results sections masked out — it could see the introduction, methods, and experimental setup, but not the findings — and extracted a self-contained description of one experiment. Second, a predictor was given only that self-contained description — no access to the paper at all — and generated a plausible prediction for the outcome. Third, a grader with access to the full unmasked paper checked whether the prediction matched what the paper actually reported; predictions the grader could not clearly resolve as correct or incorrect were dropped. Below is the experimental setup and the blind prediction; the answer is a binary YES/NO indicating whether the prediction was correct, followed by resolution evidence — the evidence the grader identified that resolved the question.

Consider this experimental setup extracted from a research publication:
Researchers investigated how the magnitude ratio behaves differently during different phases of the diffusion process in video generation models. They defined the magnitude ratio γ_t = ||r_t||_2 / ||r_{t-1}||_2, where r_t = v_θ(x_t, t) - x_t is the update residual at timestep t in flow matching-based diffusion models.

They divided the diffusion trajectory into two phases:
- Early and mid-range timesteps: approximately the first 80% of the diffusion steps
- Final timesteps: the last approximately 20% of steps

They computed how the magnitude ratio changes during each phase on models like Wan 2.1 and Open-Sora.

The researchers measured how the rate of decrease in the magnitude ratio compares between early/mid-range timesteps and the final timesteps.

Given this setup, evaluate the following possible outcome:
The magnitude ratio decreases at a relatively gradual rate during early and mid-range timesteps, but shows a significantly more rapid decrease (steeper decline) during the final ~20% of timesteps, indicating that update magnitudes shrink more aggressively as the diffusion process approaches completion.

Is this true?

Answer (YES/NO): YES